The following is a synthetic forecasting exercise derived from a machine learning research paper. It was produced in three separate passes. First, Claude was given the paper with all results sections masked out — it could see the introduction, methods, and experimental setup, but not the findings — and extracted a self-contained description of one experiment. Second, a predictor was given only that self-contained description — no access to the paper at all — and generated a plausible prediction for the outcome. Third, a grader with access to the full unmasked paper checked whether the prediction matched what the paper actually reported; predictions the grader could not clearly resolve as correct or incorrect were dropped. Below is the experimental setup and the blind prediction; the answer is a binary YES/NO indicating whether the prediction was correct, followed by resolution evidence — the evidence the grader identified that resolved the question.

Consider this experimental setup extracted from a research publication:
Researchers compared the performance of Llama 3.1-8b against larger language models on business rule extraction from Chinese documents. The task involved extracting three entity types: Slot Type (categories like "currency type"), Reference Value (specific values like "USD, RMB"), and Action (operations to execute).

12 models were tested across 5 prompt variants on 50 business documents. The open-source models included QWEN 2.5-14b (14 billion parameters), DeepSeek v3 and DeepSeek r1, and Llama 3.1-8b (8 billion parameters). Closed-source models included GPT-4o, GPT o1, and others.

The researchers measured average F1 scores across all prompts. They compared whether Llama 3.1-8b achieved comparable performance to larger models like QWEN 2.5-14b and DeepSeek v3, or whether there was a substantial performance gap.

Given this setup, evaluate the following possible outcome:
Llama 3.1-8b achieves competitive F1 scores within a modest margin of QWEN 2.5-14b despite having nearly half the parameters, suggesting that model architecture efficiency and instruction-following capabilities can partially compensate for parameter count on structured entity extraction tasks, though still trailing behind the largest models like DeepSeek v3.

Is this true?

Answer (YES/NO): NO